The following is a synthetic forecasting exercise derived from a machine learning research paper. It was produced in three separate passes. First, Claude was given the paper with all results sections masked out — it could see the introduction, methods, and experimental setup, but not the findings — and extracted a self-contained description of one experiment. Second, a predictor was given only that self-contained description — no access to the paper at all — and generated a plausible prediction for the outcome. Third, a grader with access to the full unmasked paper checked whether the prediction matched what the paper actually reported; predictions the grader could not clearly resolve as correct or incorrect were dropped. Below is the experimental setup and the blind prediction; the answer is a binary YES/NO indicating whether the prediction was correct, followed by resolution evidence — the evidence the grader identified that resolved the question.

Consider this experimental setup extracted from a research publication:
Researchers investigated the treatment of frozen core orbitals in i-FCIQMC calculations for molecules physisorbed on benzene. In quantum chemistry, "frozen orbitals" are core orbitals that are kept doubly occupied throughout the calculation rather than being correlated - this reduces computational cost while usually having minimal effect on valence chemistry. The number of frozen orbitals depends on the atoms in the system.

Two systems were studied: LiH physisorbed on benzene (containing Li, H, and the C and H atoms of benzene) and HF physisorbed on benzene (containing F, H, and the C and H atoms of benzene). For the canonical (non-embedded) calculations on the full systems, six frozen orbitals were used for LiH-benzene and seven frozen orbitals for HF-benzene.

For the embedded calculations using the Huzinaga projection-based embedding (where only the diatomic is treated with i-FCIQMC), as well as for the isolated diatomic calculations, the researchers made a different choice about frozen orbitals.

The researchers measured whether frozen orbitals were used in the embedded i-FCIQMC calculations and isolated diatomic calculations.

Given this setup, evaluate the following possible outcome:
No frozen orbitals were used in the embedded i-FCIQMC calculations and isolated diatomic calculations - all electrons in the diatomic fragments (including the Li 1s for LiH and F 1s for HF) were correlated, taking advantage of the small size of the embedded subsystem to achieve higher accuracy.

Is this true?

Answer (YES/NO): YES